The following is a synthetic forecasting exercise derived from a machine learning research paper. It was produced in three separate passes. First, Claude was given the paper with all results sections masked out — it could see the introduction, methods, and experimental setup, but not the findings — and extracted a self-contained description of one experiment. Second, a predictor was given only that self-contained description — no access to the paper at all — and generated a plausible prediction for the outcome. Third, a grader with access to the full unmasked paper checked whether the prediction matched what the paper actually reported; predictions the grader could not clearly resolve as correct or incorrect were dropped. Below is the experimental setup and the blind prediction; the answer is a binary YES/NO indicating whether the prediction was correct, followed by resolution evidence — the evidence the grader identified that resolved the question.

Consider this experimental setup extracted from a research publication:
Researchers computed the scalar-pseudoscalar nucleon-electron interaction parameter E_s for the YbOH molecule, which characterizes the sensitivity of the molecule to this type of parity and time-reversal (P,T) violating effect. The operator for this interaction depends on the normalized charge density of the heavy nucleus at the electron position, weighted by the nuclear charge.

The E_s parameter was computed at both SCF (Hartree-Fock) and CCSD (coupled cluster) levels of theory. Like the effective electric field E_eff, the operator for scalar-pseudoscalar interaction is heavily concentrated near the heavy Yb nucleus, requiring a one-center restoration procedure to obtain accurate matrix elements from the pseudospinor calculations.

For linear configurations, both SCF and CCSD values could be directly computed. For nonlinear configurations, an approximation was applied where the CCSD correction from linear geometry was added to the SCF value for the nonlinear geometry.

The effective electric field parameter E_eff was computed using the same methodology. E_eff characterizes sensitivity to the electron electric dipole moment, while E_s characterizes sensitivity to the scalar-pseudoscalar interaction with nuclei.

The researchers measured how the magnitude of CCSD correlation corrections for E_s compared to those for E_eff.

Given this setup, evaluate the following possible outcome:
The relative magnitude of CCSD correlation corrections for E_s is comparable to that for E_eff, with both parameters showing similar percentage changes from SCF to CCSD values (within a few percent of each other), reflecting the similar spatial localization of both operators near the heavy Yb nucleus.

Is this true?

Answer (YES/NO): NO